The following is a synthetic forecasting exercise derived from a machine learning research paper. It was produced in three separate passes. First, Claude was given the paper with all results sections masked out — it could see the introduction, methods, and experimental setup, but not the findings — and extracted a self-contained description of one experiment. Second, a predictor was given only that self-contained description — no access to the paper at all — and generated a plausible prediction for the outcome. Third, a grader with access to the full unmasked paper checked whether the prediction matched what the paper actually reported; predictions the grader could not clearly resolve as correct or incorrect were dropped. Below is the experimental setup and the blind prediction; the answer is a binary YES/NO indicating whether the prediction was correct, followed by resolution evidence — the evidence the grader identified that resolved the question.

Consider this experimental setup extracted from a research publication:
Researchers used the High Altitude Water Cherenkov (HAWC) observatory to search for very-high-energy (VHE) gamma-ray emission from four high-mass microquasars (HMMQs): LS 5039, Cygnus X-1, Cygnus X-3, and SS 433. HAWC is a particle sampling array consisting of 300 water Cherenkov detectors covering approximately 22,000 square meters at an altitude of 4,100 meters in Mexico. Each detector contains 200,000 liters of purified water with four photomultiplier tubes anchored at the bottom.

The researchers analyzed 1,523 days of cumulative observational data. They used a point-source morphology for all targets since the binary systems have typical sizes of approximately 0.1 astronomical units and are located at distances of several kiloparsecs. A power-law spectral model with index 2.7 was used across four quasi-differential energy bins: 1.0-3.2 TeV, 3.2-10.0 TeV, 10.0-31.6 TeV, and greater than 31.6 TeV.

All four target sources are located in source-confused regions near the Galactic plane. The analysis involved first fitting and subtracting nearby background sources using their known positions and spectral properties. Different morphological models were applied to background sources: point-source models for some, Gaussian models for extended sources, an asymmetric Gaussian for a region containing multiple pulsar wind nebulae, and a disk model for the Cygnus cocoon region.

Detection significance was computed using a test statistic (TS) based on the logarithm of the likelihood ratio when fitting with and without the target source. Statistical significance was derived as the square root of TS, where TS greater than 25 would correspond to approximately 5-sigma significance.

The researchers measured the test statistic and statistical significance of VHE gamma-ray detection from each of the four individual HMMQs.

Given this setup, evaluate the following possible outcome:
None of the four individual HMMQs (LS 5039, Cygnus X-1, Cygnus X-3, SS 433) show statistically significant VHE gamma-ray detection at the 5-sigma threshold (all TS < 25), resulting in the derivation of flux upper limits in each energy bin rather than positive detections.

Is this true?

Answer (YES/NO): YES